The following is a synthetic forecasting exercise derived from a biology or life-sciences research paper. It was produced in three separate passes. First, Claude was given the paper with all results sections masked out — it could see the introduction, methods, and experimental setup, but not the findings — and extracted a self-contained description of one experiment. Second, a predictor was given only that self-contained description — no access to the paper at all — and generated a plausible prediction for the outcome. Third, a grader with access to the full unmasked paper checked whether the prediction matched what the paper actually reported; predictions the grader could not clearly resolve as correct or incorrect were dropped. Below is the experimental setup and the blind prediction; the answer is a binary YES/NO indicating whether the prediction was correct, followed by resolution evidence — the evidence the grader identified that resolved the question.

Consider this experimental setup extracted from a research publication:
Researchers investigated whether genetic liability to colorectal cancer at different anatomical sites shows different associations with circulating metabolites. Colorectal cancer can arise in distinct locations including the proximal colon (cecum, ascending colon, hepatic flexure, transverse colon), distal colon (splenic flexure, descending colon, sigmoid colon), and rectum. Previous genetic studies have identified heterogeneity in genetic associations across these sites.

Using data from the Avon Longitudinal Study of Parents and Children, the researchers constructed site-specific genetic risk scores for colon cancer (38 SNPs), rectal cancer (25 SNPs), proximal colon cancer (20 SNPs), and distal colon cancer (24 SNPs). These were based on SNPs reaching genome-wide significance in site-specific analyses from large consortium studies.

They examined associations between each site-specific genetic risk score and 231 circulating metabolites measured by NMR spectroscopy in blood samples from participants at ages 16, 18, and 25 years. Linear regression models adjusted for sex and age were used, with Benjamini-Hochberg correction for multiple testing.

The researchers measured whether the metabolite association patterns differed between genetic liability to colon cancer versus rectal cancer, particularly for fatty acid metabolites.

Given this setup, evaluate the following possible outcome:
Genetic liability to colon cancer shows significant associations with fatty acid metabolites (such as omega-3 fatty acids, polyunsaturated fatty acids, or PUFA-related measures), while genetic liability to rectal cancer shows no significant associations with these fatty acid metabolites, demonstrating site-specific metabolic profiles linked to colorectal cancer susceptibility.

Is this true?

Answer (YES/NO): YES